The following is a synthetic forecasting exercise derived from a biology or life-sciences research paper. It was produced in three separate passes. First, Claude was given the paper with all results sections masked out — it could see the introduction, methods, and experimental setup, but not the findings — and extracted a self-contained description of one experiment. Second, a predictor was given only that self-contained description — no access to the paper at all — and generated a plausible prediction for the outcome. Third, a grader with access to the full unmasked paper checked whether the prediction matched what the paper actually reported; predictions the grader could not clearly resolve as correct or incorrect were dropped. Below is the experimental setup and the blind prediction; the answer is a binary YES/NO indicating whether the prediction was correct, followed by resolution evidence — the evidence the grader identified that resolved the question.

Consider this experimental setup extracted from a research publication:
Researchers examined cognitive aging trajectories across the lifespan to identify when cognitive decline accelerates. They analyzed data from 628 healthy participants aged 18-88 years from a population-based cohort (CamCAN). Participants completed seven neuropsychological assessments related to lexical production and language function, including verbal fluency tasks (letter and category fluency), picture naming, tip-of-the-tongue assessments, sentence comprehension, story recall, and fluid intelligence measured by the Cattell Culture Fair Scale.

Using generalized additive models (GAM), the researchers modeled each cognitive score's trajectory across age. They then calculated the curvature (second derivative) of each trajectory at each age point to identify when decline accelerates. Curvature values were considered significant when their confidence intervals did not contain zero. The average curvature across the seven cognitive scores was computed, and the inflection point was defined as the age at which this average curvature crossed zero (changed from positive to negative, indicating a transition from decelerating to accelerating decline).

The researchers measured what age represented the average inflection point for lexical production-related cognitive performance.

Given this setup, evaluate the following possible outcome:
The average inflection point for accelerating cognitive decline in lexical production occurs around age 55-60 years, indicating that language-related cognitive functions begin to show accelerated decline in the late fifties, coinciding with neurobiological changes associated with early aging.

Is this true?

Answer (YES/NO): NO